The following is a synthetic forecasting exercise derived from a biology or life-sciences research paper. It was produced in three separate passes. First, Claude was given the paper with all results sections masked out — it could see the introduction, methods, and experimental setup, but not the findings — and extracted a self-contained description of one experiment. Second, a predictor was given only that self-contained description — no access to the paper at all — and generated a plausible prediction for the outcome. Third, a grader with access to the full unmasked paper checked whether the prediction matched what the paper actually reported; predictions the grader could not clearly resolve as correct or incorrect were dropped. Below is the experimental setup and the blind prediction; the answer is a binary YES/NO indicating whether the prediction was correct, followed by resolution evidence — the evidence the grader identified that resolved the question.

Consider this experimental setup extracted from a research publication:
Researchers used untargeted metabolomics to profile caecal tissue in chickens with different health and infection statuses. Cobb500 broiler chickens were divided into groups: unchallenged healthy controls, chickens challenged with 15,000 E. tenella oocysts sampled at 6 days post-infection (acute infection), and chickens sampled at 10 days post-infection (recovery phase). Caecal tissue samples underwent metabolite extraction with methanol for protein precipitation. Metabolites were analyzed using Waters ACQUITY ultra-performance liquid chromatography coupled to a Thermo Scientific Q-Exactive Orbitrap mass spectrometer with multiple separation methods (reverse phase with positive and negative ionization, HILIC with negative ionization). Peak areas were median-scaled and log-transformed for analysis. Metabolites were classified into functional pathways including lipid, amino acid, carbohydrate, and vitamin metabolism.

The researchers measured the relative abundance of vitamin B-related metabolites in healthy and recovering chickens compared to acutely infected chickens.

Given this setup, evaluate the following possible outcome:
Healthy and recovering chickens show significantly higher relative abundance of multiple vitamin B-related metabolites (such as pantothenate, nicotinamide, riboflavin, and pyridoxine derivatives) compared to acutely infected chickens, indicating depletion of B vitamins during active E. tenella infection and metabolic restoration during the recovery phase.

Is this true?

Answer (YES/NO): YES